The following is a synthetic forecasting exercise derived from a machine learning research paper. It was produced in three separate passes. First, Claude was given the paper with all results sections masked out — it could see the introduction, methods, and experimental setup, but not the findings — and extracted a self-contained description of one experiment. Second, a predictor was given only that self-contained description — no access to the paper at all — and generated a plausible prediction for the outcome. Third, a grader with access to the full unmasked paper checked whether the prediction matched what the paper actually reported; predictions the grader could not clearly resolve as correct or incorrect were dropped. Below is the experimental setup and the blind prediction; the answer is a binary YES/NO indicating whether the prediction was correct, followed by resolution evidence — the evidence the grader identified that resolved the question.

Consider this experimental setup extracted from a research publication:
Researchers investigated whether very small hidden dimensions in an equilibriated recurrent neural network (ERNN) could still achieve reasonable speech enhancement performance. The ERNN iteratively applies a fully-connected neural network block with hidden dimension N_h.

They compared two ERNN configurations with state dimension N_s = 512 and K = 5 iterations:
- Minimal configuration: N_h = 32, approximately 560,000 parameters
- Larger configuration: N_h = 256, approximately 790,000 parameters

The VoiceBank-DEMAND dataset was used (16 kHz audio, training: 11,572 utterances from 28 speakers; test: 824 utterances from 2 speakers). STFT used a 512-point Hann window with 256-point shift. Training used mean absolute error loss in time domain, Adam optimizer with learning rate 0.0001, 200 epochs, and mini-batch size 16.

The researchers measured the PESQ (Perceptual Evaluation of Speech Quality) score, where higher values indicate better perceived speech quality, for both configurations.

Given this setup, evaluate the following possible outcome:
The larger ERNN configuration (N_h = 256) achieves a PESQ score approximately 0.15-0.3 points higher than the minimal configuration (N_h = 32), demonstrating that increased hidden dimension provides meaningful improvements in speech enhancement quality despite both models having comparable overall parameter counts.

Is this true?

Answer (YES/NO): NO